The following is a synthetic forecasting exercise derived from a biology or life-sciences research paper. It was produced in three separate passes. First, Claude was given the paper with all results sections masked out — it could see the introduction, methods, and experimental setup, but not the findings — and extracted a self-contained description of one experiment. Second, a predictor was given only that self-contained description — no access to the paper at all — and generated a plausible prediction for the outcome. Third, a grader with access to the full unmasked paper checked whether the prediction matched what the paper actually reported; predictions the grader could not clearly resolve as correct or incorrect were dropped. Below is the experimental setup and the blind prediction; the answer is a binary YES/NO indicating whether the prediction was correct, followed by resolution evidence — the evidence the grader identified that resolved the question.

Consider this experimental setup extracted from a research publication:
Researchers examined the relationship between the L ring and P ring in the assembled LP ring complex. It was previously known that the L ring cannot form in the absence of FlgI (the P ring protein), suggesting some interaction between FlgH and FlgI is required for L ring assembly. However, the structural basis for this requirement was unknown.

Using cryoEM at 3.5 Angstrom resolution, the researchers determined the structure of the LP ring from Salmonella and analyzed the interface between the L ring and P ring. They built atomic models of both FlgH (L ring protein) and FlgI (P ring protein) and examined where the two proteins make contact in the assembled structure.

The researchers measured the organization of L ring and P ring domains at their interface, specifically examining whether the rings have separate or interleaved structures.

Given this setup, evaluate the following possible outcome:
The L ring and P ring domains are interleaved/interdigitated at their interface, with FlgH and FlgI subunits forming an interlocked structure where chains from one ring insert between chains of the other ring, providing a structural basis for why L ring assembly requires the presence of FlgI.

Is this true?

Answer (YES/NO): YES